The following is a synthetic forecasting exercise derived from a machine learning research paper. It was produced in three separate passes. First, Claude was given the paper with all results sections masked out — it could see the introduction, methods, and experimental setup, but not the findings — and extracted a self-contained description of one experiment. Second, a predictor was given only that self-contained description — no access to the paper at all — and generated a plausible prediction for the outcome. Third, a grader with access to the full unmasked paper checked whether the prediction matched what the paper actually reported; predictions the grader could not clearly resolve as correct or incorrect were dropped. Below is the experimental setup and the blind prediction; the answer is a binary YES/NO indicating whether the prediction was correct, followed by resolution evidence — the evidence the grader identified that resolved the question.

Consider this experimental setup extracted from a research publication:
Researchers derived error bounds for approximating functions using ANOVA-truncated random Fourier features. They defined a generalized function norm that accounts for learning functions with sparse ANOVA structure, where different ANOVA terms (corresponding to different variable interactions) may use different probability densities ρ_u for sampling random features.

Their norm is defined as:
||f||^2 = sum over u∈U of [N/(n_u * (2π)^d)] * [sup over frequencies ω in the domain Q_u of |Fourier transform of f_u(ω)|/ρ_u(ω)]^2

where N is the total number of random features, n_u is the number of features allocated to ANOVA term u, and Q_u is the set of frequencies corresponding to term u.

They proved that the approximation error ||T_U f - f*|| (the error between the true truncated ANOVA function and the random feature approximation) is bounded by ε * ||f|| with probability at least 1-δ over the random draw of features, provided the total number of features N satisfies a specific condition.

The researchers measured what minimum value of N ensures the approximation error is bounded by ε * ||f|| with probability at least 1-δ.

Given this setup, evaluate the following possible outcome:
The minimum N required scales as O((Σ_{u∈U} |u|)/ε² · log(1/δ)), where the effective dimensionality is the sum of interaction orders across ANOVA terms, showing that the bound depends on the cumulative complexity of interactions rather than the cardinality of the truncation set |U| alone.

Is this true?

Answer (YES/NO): NO